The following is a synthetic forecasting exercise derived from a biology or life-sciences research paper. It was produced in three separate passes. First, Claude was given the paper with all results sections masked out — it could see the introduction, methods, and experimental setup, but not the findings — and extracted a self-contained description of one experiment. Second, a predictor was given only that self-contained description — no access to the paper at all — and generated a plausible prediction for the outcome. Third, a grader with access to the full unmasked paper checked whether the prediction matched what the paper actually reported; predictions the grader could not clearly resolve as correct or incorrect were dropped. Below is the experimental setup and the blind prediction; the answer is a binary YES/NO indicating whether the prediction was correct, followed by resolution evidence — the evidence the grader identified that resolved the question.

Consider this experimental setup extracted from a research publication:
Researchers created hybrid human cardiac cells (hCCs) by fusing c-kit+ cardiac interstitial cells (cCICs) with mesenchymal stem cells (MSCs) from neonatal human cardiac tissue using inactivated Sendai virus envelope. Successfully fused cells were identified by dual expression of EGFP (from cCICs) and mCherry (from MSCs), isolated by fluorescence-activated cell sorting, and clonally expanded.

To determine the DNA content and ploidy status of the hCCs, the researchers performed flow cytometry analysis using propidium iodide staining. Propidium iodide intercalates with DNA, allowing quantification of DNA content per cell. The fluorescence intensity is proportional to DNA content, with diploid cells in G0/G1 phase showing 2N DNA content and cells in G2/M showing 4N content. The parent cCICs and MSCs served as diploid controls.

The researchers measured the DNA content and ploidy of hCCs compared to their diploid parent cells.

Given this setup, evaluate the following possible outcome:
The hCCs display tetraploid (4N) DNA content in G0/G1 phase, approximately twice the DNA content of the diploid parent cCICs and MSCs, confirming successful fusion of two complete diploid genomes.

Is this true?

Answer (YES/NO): NO